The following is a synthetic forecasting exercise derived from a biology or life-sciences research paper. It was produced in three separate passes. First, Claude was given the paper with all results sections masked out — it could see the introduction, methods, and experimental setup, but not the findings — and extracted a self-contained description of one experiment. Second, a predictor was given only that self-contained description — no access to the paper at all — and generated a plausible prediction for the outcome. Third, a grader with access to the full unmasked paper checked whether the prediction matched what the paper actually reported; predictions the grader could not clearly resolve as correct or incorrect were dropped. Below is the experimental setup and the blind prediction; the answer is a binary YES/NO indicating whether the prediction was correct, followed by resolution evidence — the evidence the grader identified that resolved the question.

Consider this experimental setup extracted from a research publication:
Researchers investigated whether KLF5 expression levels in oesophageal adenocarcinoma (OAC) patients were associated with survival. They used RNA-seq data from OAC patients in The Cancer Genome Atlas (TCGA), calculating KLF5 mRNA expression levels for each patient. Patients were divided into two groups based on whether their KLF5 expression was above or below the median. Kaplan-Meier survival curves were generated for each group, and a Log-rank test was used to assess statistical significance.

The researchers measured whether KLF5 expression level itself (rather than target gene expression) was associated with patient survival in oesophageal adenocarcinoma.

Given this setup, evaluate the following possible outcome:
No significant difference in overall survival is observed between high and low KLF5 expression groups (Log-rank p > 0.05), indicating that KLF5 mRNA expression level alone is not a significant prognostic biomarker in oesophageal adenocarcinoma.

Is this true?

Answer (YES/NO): YES